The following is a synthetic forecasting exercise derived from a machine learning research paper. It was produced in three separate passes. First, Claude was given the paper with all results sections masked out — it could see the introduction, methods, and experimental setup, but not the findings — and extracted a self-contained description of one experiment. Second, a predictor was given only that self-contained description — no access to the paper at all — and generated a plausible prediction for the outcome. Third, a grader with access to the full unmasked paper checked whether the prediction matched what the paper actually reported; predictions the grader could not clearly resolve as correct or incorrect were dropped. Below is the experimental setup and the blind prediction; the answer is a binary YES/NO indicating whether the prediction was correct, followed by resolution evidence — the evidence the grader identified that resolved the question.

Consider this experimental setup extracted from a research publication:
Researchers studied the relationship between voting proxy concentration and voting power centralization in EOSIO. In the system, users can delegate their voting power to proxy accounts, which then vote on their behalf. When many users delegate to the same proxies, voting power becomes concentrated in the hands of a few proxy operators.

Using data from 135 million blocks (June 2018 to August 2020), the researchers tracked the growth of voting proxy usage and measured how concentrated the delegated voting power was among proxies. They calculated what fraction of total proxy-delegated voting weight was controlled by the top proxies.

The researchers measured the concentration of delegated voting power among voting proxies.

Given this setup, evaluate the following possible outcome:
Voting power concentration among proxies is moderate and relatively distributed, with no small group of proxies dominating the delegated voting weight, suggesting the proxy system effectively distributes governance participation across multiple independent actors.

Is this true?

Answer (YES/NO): NO